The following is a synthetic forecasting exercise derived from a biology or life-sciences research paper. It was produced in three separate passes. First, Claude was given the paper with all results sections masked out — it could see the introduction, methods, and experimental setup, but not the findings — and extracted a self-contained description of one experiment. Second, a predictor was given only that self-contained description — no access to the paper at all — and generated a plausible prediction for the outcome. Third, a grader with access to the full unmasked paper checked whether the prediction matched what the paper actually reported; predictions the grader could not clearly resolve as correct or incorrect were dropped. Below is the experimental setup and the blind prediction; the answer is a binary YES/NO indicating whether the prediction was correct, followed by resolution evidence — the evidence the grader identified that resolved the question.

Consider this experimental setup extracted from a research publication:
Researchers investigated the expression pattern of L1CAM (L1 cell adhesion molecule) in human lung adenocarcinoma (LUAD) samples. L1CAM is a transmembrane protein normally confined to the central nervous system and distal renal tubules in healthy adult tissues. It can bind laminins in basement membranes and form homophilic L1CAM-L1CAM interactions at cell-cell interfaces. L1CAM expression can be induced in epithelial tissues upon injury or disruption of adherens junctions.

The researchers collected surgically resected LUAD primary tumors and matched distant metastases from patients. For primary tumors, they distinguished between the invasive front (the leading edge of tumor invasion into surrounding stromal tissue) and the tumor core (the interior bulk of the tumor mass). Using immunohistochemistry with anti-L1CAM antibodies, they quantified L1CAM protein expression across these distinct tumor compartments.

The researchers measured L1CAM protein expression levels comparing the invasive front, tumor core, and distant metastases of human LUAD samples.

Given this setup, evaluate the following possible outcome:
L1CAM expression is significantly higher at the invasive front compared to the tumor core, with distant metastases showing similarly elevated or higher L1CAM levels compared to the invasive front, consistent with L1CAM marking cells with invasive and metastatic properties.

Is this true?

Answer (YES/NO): YES